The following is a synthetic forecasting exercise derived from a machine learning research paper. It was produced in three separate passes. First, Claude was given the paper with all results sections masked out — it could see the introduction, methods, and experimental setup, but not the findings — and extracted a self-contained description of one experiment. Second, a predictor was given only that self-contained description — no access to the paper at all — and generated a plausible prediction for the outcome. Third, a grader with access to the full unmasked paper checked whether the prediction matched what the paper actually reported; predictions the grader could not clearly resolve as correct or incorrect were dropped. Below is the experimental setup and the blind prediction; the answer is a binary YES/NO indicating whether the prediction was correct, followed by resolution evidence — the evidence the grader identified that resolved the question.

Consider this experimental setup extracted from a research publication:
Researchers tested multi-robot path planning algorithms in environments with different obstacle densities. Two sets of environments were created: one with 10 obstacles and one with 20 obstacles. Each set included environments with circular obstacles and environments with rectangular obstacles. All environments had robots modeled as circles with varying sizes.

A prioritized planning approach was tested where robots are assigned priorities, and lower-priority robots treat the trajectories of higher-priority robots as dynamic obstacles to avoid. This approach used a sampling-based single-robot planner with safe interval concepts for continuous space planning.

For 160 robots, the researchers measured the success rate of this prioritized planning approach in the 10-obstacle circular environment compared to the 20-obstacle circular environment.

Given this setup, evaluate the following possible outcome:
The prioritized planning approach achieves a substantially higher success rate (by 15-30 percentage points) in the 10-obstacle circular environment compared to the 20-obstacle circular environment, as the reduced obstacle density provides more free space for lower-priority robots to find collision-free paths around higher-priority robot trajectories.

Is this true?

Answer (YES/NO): NO